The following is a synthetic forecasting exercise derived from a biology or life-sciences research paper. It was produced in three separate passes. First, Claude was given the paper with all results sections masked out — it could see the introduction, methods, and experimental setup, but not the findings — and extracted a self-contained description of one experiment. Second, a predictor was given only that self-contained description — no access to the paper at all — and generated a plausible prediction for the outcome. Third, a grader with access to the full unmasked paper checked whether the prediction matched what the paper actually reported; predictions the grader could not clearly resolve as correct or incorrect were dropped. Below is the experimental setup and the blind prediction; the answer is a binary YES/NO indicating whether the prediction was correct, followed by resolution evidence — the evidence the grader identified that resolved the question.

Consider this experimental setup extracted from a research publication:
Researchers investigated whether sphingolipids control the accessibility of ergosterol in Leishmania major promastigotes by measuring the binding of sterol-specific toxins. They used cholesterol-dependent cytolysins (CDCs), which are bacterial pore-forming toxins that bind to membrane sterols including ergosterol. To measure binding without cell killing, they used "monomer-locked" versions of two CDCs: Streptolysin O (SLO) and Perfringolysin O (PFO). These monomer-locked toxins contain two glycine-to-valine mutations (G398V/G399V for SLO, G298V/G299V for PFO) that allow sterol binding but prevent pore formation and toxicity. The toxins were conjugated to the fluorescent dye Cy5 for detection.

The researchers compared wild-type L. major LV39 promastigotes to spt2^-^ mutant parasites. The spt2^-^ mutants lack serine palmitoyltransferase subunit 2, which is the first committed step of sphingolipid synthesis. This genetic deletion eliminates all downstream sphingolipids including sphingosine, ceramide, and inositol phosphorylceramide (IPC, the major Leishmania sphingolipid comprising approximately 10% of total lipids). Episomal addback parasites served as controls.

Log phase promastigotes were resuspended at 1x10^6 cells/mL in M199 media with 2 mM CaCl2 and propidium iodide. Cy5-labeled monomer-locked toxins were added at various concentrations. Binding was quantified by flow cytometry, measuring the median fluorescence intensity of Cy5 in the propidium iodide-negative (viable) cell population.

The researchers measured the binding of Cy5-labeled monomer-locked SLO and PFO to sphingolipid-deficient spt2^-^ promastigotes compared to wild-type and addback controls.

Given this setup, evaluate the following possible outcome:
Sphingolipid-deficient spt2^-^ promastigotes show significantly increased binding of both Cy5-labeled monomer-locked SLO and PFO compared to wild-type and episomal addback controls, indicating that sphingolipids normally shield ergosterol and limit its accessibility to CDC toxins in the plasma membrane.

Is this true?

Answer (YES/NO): NO